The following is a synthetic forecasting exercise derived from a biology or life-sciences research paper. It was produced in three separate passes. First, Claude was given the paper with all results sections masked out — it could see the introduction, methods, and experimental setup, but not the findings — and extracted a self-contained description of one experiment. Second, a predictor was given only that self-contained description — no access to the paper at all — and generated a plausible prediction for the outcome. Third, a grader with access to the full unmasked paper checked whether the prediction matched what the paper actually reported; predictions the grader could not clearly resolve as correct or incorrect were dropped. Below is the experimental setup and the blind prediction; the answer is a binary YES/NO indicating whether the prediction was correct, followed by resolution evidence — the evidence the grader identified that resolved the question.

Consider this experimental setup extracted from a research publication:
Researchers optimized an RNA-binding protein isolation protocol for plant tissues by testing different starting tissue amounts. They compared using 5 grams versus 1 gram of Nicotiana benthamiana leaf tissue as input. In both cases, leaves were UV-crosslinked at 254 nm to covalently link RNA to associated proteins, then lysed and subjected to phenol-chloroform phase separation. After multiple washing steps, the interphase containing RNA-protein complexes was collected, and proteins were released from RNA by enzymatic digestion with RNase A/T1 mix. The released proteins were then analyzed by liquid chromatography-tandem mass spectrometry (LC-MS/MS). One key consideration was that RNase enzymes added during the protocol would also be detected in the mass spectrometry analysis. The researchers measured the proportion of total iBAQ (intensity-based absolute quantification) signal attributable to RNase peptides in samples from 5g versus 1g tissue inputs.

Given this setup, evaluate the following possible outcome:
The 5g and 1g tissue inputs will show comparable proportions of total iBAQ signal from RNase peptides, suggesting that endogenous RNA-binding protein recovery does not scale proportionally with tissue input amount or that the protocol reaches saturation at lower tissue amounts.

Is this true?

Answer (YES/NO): NO